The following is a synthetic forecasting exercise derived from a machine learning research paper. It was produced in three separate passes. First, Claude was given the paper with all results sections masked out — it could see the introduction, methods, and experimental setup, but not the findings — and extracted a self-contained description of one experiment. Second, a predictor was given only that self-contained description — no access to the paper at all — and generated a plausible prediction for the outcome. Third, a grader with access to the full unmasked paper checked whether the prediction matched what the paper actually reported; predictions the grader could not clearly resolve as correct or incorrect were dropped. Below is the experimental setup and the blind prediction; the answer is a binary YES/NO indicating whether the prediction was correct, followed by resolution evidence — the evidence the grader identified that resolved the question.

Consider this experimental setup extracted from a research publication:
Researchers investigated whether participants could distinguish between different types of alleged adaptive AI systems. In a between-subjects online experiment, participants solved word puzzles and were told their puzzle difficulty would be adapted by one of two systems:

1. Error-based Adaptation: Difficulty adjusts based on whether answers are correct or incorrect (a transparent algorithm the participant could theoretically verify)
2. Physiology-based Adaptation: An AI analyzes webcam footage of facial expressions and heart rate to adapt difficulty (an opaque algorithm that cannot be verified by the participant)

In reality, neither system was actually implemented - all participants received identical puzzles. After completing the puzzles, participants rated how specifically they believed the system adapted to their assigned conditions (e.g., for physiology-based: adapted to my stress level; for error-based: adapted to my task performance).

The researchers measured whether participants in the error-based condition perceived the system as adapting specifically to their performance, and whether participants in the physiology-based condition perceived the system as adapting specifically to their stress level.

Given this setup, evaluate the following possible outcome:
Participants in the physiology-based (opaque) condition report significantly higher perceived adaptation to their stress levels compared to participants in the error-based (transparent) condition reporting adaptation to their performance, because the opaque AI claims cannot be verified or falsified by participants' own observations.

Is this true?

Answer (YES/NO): NO